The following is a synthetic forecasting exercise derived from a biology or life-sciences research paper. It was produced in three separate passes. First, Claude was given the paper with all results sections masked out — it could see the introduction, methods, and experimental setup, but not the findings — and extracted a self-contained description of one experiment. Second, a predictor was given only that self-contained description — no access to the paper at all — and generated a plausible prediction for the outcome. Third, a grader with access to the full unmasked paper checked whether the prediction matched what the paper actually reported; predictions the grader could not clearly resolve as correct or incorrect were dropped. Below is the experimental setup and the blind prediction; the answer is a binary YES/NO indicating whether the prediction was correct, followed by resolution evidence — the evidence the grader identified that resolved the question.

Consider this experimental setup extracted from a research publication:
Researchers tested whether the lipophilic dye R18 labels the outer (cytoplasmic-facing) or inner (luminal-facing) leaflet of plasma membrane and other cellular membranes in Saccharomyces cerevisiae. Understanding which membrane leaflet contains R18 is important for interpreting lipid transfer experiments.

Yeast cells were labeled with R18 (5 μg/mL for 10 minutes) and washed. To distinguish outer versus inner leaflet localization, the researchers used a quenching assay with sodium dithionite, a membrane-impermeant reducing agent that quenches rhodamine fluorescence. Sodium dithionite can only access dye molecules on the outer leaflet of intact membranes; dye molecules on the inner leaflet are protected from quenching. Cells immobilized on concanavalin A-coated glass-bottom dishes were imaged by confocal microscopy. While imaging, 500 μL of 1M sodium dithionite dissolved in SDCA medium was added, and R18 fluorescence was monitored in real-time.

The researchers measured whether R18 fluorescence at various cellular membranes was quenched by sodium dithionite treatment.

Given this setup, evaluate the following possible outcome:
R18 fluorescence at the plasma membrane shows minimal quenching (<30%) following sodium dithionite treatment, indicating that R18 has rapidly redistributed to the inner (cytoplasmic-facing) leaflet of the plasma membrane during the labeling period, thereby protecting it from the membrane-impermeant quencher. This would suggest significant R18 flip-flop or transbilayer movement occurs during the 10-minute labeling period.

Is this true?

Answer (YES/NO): NO